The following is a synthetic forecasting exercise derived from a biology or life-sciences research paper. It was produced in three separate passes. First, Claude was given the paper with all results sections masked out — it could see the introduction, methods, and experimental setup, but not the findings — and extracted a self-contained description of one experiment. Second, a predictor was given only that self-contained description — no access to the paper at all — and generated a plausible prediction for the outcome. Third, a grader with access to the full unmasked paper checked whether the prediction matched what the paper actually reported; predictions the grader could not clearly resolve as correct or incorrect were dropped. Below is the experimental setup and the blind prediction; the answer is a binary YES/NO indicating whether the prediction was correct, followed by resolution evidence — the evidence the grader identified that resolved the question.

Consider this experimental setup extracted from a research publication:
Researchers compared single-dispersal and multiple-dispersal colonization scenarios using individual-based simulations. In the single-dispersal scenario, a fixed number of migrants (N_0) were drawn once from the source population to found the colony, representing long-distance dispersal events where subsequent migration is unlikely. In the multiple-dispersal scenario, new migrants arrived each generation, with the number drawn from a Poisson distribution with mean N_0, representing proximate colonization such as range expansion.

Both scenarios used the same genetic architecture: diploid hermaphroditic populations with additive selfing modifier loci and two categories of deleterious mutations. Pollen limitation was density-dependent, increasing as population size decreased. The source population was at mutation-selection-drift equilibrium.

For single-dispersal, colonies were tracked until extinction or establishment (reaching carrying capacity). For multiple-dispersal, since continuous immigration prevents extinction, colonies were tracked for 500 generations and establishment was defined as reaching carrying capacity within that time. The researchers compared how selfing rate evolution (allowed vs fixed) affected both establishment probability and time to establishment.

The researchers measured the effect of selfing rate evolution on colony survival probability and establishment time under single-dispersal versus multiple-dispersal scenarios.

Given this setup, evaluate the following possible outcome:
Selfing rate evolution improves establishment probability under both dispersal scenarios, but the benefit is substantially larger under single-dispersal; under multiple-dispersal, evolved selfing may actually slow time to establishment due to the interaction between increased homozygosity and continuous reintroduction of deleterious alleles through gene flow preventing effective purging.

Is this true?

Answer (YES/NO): NO